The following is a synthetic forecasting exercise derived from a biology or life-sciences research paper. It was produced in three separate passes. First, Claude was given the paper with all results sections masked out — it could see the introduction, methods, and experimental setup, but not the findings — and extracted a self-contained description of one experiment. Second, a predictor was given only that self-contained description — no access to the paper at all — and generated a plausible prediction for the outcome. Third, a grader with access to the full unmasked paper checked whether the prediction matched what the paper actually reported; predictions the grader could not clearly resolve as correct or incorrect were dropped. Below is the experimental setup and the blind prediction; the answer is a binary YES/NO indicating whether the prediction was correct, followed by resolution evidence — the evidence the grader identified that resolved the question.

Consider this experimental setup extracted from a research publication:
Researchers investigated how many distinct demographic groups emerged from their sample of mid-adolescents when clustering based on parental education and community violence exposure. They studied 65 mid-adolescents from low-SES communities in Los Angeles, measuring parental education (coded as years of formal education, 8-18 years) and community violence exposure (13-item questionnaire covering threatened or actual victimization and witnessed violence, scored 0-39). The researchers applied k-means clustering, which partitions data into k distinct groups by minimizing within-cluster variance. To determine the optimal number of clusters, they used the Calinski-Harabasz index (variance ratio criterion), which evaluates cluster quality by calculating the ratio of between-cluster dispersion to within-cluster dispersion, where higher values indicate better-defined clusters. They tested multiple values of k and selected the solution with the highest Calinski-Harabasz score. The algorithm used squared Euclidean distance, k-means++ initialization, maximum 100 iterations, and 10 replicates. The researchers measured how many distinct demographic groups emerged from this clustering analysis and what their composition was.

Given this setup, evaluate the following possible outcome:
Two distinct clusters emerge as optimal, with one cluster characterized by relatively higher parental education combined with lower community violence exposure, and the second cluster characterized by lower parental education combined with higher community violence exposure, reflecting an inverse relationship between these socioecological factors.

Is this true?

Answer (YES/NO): NO